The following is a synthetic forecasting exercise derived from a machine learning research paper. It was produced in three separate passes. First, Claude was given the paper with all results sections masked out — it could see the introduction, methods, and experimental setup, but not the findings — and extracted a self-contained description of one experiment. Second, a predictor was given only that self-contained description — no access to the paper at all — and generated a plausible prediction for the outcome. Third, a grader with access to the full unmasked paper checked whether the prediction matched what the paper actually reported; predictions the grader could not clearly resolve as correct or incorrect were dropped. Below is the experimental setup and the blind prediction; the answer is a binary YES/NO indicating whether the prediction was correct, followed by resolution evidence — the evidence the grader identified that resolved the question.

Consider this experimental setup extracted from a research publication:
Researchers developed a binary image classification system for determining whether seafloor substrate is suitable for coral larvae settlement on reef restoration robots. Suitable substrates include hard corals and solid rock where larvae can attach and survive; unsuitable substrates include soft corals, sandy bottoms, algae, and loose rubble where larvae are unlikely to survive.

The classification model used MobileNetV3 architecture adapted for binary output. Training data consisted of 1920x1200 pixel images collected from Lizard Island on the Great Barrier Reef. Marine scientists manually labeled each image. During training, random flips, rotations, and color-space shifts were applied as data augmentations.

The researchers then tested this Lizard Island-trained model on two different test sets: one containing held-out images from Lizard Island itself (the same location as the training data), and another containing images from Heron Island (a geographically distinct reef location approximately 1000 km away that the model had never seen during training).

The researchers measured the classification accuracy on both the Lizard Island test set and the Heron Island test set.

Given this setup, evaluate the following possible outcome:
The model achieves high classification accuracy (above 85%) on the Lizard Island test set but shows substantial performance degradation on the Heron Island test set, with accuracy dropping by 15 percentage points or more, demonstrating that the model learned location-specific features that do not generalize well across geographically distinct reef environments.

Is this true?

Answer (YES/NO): NO